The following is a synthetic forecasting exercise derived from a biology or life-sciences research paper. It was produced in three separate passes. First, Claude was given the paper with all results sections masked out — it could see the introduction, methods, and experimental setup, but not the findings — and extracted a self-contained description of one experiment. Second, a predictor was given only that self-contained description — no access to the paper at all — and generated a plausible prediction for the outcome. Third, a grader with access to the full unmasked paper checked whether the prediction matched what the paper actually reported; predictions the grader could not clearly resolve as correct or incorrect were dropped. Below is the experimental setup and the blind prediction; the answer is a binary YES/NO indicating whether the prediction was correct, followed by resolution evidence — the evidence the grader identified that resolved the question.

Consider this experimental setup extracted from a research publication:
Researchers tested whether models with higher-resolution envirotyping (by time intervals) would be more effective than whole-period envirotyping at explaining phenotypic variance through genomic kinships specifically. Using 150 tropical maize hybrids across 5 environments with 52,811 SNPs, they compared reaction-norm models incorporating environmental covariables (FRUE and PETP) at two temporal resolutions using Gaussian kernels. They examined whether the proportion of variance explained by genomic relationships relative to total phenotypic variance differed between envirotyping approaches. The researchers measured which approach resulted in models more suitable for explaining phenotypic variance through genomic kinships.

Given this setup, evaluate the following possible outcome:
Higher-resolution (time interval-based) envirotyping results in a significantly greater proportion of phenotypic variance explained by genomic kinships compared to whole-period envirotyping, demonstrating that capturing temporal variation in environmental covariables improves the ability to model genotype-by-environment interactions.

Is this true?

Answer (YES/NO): YES